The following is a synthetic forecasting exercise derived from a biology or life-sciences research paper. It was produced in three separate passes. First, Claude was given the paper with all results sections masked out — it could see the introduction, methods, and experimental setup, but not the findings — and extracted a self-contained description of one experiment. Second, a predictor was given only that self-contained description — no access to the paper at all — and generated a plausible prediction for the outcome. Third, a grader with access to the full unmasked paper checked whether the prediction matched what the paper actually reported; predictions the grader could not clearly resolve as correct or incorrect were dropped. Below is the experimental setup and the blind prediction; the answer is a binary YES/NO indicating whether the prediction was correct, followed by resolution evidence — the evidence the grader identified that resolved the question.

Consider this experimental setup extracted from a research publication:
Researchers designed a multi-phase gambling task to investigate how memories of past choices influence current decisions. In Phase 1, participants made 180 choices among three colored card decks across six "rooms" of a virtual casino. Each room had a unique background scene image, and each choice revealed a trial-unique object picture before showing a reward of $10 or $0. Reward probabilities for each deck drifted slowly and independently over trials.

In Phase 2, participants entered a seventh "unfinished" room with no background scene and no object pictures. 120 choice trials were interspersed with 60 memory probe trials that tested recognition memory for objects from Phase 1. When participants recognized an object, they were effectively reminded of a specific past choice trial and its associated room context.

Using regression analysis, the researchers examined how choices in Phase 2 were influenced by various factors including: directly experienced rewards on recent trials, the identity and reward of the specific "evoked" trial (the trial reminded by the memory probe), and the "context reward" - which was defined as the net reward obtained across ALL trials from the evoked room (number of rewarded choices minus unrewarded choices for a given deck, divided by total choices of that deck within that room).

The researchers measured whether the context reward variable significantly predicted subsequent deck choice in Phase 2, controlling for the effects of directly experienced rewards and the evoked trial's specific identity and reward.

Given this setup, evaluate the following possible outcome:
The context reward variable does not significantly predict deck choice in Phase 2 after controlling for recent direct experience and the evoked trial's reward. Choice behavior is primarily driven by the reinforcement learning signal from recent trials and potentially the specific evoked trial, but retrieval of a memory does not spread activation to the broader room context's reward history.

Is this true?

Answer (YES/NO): NO